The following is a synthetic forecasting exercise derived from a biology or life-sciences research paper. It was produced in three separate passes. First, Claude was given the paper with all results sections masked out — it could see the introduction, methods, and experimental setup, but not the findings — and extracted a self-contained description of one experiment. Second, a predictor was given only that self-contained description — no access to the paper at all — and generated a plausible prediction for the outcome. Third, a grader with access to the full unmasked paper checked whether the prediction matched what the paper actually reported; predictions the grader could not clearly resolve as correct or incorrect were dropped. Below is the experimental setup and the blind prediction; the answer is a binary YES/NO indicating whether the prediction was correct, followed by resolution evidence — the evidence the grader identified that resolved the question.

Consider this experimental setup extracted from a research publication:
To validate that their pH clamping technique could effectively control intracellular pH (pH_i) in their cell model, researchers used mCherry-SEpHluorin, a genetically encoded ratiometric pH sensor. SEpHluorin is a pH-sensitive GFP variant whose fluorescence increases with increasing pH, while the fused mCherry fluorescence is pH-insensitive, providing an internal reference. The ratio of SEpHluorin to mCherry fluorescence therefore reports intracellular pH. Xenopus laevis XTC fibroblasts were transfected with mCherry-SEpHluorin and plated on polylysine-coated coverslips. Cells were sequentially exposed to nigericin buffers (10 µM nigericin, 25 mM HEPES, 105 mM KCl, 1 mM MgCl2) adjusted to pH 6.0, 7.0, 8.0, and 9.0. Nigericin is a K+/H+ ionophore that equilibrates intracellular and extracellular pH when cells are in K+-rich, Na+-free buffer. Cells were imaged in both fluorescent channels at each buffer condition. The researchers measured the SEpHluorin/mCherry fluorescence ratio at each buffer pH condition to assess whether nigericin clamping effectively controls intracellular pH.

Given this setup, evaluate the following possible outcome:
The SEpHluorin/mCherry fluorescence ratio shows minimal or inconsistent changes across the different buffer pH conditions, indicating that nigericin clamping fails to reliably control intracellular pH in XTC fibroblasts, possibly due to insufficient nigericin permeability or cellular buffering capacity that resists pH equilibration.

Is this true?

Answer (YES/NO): NO